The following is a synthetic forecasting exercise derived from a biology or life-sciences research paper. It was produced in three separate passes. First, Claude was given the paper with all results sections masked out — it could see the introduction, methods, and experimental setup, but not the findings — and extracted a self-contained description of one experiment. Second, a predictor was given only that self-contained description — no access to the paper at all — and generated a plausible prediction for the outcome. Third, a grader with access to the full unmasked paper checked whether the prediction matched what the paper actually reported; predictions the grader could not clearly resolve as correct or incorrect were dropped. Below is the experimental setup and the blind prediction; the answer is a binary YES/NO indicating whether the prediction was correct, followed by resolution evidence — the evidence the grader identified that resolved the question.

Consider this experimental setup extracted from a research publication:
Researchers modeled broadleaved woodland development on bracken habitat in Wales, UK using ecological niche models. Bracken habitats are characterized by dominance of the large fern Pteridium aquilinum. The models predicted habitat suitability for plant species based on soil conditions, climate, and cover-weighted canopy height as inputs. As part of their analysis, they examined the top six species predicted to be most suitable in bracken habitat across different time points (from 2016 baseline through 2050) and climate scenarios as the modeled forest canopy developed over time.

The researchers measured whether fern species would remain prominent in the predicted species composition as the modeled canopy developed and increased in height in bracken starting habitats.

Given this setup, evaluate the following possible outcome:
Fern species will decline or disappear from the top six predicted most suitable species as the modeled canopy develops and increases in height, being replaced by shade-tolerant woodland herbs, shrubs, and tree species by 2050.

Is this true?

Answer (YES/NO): NO